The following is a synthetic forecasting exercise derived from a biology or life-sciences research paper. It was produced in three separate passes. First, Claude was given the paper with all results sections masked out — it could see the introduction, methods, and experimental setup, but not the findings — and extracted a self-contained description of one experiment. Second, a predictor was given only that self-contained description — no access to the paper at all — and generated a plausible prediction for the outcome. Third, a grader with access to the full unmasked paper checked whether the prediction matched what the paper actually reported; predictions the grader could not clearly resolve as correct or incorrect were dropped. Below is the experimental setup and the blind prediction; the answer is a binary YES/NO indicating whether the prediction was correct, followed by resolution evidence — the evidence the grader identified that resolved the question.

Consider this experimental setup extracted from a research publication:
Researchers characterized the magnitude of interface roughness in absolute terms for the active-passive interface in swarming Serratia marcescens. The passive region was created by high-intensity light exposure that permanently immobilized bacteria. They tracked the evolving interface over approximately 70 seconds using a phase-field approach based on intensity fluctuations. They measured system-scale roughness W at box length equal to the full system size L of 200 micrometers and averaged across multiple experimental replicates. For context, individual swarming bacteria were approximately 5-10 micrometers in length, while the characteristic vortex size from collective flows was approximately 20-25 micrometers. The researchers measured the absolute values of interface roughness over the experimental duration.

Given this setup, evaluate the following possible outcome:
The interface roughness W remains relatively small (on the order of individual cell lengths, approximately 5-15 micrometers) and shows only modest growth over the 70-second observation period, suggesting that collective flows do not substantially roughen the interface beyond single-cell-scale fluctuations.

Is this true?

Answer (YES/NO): YES